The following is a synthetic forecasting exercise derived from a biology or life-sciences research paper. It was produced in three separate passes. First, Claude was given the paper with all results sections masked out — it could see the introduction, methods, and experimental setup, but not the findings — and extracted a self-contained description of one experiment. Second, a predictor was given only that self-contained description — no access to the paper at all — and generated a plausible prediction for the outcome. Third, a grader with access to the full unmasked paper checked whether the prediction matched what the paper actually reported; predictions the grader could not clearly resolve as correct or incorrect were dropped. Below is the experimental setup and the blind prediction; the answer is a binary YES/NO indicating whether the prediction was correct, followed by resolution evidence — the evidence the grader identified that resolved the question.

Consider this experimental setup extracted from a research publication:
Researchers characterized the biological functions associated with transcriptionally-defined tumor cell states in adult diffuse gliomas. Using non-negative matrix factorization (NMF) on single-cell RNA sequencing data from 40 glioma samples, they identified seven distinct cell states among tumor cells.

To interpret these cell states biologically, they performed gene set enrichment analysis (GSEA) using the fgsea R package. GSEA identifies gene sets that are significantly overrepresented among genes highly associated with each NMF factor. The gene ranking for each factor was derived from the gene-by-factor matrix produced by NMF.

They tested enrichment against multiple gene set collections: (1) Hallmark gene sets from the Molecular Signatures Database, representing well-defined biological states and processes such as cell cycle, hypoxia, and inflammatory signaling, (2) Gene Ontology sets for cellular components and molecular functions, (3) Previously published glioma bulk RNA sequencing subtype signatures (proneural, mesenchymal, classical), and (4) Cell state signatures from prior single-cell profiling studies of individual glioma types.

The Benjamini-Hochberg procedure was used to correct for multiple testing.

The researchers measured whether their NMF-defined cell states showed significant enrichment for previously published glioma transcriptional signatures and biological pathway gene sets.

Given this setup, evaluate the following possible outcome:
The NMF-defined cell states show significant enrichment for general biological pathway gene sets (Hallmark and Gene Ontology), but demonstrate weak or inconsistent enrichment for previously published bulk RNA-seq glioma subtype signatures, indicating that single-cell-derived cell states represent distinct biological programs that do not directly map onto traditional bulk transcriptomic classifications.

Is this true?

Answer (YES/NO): NO